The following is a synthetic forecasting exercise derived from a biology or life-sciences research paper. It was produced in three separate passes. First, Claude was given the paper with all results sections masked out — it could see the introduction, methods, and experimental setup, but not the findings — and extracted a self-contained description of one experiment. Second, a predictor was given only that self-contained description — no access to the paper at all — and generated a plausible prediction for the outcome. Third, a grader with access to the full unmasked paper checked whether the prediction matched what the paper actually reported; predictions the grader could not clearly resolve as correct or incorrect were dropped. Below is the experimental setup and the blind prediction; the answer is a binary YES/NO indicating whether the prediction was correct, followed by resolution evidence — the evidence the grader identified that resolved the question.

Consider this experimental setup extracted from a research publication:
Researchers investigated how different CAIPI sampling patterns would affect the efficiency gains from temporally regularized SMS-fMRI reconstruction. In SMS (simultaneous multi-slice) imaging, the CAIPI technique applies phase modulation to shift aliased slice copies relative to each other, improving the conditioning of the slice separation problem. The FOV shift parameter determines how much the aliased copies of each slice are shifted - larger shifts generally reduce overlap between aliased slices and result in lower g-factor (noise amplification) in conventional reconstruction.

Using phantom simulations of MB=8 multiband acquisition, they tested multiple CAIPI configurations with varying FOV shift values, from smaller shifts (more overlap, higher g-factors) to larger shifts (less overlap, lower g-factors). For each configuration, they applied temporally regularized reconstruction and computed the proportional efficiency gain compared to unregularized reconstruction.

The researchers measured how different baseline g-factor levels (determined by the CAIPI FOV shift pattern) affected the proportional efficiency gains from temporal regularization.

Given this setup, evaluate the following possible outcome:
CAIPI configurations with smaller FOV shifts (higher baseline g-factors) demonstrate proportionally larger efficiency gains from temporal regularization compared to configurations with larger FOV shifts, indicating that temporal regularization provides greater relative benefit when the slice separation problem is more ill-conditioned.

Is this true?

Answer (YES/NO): YES